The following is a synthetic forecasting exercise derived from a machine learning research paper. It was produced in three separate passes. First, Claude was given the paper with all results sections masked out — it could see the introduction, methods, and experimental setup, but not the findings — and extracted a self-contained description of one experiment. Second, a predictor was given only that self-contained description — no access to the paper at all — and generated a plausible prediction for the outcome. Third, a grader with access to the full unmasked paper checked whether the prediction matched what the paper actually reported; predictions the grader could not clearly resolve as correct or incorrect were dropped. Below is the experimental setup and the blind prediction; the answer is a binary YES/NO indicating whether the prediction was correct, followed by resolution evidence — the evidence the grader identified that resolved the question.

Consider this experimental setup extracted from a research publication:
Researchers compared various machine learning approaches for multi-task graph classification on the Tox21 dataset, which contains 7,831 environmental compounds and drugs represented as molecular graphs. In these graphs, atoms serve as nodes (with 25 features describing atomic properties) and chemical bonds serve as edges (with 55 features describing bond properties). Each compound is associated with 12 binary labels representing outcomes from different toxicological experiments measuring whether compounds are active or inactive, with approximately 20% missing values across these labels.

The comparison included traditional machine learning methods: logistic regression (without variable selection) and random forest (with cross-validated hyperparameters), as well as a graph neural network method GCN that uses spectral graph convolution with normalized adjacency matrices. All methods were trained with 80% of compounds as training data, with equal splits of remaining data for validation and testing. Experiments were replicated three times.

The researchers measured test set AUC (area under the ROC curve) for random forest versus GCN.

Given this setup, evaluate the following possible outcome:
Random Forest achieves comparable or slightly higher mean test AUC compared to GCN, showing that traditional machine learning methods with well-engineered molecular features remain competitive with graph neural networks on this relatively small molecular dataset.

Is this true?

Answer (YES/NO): NO